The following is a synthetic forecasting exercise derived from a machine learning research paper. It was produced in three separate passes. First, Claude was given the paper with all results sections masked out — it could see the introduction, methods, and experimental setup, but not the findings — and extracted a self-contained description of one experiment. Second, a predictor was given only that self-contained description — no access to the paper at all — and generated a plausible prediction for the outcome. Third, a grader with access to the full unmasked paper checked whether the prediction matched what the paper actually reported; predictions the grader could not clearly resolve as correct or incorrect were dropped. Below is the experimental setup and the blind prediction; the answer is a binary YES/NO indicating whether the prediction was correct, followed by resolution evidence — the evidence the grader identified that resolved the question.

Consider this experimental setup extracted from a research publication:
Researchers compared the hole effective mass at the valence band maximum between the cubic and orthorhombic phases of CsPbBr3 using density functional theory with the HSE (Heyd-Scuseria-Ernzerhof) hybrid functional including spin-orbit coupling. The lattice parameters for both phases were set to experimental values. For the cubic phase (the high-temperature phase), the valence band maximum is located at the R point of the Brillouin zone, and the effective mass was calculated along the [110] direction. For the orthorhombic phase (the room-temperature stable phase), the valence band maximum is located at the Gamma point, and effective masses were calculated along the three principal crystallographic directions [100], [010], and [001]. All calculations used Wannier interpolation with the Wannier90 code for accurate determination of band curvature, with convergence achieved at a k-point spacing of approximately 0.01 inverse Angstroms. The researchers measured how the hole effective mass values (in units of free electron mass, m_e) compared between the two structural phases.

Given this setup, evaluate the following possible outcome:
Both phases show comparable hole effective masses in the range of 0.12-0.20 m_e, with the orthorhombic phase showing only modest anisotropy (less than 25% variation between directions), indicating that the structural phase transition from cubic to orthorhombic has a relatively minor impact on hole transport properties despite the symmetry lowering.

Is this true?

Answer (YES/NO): YES